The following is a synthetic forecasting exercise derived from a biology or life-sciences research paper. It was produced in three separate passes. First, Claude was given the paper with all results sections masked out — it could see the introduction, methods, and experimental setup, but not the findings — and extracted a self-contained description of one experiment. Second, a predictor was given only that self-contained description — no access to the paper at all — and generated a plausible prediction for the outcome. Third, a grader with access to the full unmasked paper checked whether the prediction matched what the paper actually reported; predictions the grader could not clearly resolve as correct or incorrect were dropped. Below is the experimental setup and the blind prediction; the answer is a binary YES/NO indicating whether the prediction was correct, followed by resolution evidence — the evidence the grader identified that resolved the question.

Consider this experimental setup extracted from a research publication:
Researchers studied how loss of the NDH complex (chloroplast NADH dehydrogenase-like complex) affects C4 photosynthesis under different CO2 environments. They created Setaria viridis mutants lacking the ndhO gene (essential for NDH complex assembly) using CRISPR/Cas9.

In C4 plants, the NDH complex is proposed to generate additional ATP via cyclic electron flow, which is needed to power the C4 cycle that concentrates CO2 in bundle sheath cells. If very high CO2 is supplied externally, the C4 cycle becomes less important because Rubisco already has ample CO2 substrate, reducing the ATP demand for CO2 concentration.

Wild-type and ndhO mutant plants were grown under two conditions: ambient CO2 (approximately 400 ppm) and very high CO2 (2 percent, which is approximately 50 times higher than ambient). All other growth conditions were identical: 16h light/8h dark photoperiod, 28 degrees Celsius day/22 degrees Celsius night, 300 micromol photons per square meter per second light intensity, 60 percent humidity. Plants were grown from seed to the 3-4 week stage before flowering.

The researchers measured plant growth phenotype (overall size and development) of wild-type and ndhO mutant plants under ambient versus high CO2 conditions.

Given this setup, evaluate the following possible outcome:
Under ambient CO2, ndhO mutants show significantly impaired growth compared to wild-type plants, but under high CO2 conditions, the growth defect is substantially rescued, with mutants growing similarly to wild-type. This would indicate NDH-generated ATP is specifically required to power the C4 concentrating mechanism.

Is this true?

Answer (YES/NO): NO